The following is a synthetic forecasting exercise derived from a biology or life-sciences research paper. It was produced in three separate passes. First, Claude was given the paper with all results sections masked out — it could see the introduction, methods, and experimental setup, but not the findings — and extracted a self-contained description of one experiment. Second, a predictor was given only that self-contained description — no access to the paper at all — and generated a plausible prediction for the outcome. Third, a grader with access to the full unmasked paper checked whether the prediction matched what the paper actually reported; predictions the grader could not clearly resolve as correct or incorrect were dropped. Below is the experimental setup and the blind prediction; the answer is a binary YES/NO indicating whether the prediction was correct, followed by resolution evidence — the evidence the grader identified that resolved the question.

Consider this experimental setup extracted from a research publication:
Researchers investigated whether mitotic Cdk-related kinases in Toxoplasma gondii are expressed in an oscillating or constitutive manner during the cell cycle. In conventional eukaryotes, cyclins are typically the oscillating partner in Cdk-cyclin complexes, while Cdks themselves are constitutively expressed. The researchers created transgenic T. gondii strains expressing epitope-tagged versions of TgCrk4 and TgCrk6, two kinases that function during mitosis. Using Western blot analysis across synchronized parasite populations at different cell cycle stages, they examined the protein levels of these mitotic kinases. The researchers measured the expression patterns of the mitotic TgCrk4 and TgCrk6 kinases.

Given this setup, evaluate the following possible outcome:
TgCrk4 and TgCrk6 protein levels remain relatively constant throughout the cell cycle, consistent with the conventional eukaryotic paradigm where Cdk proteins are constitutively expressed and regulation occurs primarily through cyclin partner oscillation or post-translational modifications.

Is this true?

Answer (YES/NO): NO